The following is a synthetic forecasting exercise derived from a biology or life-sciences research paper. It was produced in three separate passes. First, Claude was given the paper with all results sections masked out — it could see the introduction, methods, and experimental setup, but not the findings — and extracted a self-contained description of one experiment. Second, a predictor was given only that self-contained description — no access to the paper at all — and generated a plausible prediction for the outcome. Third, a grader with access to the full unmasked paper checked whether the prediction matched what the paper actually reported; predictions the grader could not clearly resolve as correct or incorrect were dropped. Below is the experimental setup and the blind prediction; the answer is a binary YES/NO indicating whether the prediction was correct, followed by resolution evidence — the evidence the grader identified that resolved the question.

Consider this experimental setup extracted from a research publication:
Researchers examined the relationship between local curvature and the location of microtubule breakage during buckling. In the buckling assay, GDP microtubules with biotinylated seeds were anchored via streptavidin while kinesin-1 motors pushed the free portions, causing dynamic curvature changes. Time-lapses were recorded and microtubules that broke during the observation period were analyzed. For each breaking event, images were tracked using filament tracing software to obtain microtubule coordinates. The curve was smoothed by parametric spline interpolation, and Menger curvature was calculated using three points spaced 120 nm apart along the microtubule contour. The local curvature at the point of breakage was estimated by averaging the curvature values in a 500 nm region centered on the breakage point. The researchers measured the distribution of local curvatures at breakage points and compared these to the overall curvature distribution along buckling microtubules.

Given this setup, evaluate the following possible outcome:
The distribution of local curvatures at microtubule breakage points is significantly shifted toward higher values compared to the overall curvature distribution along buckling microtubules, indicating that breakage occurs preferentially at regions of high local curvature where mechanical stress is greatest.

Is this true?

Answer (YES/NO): YES